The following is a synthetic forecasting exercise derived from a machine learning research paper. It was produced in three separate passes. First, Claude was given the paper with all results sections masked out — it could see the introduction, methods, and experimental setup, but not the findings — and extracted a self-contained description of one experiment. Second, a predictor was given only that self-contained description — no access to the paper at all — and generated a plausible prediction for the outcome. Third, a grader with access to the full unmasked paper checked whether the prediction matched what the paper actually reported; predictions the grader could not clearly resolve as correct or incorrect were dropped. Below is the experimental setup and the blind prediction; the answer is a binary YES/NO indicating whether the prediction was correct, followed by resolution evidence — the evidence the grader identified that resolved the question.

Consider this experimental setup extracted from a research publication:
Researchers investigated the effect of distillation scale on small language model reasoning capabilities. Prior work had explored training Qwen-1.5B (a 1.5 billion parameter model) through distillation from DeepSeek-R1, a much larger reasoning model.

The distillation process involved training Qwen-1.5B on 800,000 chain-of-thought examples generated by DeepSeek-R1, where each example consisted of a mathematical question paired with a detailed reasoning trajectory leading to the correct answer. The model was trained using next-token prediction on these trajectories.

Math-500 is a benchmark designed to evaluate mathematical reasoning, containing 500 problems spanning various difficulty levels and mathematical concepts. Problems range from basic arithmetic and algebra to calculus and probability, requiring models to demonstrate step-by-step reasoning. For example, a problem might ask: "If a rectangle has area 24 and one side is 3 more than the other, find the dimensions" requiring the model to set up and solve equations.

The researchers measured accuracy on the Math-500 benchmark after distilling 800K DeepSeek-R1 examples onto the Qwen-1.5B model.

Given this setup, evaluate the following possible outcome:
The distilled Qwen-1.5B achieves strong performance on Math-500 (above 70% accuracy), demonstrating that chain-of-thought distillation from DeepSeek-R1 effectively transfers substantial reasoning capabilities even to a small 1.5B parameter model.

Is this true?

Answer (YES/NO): YES